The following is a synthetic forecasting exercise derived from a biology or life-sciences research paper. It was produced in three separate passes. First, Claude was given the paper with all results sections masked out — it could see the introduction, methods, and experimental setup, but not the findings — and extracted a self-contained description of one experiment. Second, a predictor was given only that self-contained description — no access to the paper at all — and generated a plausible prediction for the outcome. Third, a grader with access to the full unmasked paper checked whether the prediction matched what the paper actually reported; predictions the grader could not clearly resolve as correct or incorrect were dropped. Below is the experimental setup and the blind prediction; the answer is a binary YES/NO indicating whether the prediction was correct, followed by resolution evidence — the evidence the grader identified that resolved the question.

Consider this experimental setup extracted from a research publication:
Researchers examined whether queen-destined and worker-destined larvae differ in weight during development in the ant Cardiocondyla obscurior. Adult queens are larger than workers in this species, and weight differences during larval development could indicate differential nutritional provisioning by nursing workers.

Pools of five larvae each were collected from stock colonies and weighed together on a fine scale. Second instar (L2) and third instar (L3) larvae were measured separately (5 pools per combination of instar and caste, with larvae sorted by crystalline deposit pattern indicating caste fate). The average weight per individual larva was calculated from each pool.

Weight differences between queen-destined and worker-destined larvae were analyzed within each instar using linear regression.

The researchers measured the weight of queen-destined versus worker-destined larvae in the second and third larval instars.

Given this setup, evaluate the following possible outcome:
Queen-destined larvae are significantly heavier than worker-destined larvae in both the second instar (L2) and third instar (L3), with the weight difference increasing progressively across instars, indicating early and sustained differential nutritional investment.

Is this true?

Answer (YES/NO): NO